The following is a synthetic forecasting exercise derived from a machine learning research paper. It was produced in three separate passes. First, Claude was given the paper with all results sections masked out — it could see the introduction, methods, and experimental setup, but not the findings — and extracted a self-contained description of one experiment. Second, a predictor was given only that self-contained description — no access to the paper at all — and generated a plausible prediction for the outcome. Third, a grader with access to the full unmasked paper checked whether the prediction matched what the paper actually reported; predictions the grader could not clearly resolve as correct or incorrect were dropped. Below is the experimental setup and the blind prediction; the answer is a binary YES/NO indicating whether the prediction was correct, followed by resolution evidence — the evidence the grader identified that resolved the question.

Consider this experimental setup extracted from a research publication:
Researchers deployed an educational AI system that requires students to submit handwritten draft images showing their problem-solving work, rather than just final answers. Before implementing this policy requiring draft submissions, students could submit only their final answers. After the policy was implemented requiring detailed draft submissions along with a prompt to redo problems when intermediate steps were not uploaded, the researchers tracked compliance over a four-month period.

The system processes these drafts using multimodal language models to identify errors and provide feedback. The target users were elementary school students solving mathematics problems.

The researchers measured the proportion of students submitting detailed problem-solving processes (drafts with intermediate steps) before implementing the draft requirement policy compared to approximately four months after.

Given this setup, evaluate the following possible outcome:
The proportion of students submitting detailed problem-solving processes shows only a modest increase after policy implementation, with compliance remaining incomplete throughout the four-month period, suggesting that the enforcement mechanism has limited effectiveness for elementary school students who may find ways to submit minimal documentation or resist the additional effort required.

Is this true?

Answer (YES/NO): NO